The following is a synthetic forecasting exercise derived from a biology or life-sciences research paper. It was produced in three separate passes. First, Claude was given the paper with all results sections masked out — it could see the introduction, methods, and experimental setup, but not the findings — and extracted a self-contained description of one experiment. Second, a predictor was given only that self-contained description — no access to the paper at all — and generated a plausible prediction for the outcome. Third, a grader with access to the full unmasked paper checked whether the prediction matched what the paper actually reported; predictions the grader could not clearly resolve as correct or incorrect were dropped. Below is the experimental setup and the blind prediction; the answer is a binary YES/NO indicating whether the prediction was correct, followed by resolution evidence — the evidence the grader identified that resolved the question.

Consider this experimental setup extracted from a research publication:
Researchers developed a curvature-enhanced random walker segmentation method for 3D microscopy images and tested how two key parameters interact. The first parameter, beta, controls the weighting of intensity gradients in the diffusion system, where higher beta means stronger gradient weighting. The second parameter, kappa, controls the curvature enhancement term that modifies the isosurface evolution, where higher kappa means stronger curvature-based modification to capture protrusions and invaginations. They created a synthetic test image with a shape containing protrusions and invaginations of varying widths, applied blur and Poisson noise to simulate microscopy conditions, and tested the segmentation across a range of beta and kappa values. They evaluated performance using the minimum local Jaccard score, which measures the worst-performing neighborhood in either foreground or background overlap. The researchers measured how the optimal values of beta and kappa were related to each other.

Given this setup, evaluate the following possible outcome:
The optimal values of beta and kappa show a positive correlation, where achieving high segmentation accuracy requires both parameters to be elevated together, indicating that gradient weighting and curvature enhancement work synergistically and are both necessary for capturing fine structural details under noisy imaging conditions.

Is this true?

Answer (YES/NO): NO